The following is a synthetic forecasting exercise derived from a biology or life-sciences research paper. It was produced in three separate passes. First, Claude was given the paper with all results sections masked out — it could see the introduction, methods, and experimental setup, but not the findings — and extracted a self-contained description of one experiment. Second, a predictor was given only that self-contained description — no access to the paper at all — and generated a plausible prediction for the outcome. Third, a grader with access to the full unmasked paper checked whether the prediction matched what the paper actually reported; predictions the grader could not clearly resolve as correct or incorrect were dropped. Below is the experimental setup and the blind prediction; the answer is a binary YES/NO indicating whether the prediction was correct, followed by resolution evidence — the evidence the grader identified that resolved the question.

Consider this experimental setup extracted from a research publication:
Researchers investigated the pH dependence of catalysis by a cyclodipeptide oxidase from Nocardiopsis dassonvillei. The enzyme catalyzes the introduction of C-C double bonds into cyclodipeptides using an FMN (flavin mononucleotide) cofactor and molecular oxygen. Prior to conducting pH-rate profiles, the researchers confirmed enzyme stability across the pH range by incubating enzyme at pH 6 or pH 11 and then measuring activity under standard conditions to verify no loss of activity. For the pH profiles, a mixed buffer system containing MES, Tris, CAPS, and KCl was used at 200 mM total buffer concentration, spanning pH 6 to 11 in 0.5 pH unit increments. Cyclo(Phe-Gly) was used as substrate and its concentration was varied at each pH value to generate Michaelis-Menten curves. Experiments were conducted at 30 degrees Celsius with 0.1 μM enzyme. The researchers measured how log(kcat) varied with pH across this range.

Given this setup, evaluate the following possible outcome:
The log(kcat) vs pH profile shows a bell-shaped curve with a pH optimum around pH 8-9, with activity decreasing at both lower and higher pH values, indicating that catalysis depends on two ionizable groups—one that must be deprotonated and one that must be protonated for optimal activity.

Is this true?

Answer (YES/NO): YES